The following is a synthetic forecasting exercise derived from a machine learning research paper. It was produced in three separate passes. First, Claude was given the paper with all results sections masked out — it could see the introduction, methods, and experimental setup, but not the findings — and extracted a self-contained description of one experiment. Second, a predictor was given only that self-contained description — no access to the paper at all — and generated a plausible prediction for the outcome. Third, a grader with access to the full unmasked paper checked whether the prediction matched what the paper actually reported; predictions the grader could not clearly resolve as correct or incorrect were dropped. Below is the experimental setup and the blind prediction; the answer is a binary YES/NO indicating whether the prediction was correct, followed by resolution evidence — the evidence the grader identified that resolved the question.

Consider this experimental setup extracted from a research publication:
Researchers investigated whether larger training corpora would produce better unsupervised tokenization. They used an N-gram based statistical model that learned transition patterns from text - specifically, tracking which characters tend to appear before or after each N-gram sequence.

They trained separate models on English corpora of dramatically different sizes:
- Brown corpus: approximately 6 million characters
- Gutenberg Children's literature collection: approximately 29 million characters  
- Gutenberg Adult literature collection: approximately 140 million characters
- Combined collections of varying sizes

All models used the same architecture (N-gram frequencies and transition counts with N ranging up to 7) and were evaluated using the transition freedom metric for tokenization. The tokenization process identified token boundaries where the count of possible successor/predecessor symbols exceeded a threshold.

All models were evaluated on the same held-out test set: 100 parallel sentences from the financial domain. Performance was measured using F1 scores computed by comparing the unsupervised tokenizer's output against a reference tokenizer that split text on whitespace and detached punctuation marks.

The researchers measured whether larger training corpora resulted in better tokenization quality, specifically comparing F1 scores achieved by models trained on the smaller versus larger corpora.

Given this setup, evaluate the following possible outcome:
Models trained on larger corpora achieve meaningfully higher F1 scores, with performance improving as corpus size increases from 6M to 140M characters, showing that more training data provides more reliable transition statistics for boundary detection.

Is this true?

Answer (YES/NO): NO